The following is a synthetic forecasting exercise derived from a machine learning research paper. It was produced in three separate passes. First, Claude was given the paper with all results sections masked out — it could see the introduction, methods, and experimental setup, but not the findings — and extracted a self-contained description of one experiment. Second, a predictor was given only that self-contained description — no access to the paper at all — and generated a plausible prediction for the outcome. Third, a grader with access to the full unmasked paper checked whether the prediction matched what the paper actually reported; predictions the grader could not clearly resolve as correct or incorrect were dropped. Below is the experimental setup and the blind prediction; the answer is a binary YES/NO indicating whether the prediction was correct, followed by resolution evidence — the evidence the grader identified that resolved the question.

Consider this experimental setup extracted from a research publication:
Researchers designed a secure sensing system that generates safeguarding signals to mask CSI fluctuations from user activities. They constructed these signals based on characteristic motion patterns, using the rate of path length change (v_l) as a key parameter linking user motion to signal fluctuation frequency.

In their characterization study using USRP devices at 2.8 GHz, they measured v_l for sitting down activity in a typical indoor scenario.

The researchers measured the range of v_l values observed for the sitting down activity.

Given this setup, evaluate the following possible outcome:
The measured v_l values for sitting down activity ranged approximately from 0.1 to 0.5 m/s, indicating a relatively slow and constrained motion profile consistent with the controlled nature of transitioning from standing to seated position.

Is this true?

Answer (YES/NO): NO